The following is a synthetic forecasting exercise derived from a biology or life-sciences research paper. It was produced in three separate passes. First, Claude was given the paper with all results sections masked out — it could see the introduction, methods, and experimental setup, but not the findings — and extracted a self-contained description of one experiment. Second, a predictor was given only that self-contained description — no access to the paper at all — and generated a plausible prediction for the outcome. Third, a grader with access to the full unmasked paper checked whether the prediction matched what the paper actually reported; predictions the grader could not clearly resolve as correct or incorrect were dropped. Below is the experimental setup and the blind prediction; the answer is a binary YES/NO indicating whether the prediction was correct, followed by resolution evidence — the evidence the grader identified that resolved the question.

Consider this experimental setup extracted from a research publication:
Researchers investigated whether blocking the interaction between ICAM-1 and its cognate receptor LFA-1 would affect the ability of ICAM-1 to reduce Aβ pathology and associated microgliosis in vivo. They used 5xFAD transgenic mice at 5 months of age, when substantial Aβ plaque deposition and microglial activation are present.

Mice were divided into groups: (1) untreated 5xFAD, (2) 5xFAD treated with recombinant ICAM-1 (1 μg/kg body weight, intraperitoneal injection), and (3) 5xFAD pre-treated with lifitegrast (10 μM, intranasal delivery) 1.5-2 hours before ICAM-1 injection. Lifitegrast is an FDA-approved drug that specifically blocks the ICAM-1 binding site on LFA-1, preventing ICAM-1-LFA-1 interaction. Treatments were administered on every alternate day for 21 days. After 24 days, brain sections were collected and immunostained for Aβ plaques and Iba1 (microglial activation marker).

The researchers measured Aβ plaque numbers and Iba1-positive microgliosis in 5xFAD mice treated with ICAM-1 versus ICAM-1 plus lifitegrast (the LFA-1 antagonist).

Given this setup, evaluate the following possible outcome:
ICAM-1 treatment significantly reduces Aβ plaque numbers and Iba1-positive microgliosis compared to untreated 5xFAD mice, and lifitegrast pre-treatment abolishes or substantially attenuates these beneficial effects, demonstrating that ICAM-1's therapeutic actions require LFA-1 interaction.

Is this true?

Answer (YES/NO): NO